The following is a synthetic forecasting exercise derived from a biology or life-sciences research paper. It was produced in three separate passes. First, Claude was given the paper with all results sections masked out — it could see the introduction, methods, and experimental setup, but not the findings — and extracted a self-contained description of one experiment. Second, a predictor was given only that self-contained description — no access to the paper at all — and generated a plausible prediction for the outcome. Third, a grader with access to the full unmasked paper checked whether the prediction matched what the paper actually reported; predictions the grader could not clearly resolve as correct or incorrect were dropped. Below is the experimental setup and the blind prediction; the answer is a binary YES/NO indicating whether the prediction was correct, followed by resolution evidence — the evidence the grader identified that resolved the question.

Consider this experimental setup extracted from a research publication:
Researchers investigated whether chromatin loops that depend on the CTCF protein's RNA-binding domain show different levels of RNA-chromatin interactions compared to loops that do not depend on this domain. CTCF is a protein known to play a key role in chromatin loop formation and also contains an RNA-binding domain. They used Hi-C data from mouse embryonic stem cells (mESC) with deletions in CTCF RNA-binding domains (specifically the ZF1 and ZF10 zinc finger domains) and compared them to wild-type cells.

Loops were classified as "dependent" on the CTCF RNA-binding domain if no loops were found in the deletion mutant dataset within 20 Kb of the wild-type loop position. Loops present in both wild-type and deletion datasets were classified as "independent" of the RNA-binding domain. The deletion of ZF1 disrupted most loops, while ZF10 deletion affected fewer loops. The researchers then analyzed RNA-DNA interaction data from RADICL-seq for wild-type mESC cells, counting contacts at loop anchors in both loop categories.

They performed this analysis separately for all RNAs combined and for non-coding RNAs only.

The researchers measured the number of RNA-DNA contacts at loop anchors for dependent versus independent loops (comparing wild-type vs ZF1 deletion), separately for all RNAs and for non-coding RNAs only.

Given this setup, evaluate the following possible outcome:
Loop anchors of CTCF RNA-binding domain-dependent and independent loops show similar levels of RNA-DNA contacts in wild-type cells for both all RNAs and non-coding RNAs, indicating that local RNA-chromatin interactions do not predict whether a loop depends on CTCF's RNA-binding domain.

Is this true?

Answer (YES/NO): NO